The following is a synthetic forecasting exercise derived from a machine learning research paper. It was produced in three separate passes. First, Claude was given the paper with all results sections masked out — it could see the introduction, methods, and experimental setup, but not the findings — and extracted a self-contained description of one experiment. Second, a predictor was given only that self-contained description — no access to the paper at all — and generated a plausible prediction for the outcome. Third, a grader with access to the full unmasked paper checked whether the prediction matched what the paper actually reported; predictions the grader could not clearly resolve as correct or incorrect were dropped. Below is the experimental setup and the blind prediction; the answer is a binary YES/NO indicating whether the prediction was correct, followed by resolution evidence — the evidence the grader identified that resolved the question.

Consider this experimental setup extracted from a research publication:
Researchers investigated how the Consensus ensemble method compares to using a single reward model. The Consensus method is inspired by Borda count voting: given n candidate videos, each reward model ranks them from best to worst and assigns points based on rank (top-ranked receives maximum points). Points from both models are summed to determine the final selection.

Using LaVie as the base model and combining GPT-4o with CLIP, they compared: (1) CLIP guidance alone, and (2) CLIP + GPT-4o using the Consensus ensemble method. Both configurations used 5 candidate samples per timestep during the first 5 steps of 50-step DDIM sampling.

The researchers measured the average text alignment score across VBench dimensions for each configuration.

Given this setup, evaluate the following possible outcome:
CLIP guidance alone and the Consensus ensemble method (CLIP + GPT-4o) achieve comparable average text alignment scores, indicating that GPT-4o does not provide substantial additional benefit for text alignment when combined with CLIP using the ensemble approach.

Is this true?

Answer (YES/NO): NO